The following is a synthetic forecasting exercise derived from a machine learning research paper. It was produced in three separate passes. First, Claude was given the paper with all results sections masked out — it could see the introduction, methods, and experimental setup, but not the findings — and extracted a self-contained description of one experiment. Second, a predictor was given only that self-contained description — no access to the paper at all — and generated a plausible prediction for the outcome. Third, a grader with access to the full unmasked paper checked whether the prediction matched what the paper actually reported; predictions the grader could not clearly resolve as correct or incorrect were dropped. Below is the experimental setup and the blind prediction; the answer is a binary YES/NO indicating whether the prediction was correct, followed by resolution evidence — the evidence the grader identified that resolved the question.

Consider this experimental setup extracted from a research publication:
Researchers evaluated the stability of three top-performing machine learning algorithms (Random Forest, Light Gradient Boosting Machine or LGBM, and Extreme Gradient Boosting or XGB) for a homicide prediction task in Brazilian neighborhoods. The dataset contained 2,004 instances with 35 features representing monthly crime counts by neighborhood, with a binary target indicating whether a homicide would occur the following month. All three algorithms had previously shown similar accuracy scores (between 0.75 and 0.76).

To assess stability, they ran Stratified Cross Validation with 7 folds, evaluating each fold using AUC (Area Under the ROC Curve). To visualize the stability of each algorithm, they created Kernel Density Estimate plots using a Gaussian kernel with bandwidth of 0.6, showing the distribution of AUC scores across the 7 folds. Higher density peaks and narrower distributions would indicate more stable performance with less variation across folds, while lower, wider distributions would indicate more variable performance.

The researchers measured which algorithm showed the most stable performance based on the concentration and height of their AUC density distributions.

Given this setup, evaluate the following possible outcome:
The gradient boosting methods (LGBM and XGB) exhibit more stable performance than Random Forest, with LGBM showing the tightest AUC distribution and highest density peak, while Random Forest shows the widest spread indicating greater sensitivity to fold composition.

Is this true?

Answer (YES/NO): NO